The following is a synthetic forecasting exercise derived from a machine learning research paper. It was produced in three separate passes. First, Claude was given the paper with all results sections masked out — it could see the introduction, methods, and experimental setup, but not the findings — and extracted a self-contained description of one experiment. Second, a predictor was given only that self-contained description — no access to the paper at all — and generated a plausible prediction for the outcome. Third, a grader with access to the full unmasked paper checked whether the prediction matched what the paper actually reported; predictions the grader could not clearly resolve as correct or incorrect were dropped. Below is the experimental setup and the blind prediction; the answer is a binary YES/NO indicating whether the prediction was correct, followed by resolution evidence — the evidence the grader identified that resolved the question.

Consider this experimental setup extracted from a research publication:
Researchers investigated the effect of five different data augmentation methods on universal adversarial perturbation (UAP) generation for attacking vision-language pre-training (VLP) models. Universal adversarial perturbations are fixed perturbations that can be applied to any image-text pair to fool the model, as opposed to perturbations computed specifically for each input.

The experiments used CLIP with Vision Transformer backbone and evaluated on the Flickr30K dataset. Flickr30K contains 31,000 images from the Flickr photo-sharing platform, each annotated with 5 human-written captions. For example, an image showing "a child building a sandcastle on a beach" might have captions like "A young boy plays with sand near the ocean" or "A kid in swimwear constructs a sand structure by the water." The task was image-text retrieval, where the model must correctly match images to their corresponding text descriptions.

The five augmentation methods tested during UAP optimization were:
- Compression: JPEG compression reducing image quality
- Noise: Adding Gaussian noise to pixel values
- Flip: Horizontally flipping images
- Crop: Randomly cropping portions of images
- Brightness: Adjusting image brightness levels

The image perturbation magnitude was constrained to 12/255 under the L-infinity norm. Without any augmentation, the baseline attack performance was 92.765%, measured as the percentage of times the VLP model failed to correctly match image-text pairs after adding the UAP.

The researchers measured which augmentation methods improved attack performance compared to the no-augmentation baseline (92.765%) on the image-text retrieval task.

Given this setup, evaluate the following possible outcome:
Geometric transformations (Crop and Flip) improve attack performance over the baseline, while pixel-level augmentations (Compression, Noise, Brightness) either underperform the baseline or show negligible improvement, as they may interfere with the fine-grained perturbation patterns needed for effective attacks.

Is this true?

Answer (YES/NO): NO